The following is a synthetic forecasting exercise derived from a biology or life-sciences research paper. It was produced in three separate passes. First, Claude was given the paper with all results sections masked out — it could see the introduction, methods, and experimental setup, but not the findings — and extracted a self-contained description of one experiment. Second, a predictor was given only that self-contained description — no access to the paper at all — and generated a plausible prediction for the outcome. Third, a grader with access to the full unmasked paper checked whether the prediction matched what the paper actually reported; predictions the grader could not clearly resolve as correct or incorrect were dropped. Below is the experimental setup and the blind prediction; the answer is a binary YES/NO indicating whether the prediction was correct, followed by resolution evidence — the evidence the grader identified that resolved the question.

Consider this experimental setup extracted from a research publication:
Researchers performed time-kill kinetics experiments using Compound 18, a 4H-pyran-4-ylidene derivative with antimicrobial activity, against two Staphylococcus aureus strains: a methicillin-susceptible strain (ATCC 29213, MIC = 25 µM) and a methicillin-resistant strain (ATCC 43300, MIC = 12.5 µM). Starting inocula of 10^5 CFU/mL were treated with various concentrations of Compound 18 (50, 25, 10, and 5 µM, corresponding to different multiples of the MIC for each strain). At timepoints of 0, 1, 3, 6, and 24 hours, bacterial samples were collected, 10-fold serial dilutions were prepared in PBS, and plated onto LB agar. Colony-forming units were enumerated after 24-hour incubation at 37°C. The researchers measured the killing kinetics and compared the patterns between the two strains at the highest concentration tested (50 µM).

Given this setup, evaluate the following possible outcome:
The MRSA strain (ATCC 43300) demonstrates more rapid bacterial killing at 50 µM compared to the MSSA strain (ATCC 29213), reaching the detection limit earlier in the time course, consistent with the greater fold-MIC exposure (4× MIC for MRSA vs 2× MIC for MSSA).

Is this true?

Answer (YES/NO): NO